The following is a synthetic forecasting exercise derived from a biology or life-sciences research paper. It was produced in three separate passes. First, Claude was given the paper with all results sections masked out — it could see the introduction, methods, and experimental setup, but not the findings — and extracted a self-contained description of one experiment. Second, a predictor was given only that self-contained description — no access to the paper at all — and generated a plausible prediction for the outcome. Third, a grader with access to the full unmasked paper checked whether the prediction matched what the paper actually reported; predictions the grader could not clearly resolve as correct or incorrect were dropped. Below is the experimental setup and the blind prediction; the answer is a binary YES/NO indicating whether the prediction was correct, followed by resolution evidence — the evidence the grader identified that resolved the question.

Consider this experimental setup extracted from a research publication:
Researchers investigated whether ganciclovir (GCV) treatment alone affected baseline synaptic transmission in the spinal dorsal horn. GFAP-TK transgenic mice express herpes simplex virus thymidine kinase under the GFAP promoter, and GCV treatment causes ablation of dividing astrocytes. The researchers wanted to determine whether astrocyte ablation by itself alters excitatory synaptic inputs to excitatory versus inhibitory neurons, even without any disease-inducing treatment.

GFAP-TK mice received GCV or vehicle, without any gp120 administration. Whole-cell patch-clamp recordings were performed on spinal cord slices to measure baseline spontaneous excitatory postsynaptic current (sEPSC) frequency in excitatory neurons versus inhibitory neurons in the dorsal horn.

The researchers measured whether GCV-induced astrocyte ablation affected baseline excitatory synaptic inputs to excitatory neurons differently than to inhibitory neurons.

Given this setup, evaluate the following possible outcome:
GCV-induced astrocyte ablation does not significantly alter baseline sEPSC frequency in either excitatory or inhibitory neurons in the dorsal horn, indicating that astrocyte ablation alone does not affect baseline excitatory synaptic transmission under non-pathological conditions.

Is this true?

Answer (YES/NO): NO